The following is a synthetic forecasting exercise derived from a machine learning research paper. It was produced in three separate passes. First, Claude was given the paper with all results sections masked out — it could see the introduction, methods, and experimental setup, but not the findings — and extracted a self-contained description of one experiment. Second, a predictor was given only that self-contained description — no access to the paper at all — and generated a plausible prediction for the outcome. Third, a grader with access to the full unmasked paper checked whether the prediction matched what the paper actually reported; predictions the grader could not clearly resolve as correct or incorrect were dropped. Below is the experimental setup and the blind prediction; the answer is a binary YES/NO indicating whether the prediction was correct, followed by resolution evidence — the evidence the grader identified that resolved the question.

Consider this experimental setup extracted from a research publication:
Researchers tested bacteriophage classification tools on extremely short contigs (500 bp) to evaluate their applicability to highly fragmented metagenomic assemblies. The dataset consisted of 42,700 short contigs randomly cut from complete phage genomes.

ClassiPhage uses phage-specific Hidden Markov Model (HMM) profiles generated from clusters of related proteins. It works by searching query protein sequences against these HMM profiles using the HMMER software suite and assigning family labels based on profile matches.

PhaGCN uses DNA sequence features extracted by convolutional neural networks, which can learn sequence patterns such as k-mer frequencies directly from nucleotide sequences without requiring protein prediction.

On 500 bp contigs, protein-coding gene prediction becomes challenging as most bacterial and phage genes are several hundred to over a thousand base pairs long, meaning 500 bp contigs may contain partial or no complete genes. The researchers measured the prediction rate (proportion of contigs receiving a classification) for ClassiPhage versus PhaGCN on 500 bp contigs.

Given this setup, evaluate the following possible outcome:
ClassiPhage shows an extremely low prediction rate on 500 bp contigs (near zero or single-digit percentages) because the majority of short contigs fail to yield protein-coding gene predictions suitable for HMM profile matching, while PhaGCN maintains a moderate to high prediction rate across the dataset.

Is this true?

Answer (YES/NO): NO